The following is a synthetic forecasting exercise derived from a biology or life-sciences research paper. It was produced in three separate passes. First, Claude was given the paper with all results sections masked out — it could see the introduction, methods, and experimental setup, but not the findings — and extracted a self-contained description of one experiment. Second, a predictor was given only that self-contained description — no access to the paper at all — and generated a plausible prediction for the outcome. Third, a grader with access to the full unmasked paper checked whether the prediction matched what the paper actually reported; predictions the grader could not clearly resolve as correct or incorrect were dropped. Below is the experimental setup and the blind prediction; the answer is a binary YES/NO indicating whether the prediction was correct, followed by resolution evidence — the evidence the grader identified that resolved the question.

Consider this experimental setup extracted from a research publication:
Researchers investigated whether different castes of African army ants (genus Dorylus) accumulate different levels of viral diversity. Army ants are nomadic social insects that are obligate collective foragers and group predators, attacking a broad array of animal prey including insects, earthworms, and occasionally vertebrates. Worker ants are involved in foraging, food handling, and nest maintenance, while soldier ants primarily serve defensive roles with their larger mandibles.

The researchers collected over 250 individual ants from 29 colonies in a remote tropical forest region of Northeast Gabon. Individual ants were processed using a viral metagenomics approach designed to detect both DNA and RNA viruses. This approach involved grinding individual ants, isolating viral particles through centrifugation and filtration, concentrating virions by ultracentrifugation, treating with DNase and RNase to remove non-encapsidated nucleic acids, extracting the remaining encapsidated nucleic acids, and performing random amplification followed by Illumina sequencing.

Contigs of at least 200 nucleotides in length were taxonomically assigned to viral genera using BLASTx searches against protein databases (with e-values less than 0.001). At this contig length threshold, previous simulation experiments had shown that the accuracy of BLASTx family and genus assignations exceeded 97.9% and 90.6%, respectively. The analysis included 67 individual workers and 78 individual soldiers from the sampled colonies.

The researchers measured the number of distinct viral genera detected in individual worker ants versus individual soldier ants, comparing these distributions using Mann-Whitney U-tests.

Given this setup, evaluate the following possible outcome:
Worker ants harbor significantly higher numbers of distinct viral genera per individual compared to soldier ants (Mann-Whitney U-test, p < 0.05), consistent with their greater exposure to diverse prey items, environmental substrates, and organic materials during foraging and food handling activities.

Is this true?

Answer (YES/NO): NO